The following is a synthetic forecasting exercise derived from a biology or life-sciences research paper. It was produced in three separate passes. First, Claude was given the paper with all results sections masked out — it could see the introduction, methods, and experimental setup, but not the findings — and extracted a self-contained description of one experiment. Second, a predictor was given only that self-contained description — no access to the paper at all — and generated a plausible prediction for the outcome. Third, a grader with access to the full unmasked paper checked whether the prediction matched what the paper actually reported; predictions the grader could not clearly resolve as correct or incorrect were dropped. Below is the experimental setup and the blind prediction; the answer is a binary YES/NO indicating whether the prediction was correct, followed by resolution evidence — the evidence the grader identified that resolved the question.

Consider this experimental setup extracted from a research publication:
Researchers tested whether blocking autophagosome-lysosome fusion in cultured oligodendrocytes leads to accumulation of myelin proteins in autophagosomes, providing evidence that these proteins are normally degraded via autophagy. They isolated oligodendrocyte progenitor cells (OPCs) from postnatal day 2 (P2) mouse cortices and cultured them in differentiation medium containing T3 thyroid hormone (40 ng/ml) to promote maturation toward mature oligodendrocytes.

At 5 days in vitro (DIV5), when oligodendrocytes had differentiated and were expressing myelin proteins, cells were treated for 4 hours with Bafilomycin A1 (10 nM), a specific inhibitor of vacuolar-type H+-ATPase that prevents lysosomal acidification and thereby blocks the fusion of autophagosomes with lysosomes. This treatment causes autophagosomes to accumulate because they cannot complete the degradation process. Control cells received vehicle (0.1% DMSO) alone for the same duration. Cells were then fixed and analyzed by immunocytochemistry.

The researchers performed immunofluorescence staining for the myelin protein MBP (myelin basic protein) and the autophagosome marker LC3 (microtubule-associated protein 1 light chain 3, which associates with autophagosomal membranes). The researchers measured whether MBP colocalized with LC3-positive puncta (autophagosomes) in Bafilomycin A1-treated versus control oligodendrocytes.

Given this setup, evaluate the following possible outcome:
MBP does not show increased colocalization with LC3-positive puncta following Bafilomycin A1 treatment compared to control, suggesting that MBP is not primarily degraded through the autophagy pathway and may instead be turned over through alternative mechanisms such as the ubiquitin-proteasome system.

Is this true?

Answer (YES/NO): NO